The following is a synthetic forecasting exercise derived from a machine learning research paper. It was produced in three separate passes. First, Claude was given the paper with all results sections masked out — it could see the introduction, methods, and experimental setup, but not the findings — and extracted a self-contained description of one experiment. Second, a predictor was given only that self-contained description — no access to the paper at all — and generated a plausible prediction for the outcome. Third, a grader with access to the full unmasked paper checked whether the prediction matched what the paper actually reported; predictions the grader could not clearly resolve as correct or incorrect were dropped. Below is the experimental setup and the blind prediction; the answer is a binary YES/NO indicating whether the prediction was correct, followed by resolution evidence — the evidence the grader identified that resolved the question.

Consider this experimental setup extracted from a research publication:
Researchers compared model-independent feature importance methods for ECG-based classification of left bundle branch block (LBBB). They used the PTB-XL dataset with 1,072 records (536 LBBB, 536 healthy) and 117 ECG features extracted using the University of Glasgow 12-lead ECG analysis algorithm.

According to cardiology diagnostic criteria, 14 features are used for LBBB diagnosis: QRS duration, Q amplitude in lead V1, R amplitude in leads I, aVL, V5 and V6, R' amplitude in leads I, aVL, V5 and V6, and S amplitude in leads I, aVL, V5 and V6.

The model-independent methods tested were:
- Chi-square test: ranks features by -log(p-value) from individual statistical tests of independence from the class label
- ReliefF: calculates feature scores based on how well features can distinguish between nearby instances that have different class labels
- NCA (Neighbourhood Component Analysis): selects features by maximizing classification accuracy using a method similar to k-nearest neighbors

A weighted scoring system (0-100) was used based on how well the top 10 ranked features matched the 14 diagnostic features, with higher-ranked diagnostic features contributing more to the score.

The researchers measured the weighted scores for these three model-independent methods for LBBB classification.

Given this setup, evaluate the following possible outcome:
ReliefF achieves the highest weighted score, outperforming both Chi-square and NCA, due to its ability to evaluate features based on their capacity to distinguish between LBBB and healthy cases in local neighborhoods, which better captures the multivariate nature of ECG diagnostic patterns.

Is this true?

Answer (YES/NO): NO